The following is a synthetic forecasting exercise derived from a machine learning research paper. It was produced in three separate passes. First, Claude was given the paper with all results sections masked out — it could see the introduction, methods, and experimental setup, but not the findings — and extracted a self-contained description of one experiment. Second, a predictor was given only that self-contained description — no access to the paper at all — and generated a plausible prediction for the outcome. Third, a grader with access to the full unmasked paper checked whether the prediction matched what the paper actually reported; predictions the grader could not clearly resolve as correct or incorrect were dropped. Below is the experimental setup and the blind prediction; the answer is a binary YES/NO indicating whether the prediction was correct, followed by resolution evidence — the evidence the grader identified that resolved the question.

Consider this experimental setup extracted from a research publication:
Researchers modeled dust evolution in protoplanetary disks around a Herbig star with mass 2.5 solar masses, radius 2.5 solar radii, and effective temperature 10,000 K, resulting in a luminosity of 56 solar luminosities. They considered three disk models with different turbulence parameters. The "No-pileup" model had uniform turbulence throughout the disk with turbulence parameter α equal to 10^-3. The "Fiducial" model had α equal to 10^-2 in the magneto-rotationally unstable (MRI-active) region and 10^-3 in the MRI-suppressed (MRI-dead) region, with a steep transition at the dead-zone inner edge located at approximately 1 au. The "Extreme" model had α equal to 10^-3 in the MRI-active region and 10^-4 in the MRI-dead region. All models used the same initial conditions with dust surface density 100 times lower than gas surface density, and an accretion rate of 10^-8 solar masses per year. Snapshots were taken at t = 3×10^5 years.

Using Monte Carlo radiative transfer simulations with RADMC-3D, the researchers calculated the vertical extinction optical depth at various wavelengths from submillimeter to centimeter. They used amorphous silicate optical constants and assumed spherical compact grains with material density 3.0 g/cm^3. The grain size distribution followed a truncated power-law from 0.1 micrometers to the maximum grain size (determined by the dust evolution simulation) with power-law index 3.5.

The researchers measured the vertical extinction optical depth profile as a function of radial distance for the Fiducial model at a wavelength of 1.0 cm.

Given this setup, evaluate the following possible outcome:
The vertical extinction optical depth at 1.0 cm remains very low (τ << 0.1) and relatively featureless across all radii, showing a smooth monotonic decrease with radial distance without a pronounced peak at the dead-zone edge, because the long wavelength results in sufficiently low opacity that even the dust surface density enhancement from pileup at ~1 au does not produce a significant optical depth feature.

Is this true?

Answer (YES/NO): NO